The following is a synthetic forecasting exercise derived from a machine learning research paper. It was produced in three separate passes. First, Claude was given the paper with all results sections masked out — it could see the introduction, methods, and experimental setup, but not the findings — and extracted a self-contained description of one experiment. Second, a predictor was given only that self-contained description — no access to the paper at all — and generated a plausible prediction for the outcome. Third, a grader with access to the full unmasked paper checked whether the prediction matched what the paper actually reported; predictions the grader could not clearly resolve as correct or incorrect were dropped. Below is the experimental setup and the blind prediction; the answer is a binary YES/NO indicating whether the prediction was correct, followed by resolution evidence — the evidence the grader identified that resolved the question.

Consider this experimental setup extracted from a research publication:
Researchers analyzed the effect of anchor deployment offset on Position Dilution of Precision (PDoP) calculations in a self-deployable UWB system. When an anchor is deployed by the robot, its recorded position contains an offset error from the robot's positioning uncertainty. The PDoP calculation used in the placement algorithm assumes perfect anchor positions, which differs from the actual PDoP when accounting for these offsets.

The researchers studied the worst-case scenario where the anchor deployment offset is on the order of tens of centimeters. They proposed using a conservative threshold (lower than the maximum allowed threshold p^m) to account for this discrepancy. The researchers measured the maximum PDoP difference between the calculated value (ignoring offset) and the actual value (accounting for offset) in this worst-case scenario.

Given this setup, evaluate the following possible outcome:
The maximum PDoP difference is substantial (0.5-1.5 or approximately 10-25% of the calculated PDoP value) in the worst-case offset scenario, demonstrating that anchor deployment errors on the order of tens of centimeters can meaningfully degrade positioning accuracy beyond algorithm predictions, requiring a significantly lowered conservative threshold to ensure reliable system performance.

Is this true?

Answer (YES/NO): NO